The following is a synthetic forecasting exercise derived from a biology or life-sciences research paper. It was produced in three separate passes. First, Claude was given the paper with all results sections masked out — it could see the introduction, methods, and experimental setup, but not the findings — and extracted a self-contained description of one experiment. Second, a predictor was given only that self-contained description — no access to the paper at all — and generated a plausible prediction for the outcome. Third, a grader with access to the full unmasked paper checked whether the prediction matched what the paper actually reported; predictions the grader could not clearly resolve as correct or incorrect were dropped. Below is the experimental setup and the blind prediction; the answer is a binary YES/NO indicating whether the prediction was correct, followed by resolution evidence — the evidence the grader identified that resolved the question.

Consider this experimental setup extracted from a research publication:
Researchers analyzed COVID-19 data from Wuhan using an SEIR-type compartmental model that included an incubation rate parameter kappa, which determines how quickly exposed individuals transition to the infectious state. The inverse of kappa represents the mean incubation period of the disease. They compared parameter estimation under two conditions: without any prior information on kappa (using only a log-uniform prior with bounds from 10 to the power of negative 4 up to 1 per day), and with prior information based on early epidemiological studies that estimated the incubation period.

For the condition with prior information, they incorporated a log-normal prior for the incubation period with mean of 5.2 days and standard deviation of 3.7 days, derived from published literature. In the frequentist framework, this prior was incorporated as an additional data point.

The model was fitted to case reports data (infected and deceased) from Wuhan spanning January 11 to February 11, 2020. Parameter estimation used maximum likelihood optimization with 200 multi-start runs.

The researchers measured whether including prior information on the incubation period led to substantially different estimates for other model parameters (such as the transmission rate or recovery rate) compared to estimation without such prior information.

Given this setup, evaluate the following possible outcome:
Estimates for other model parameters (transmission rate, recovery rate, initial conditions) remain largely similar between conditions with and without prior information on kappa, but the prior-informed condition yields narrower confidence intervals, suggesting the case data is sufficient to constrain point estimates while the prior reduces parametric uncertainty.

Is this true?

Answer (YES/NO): NO